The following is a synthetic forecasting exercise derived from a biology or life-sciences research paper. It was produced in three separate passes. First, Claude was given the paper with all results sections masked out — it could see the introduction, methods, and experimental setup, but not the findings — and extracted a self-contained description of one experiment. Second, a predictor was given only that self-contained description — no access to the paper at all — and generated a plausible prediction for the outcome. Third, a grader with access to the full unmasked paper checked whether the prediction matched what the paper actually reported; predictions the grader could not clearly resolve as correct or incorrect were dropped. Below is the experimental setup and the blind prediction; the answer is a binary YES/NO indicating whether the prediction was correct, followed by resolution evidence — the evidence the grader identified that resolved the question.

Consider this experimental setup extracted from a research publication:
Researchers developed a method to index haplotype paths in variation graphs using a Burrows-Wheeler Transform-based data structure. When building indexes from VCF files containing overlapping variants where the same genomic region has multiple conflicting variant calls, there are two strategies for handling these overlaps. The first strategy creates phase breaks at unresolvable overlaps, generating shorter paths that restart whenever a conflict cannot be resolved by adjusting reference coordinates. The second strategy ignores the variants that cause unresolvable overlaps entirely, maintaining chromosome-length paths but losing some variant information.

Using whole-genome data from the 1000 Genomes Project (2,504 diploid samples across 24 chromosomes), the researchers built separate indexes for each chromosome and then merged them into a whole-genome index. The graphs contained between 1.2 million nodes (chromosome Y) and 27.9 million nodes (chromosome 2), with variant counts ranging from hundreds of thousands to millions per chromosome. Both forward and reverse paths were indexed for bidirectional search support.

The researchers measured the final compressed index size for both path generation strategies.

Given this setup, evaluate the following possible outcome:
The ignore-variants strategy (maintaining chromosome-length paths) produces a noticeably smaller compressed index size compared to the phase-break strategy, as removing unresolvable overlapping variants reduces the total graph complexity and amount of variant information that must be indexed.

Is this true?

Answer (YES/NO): NO